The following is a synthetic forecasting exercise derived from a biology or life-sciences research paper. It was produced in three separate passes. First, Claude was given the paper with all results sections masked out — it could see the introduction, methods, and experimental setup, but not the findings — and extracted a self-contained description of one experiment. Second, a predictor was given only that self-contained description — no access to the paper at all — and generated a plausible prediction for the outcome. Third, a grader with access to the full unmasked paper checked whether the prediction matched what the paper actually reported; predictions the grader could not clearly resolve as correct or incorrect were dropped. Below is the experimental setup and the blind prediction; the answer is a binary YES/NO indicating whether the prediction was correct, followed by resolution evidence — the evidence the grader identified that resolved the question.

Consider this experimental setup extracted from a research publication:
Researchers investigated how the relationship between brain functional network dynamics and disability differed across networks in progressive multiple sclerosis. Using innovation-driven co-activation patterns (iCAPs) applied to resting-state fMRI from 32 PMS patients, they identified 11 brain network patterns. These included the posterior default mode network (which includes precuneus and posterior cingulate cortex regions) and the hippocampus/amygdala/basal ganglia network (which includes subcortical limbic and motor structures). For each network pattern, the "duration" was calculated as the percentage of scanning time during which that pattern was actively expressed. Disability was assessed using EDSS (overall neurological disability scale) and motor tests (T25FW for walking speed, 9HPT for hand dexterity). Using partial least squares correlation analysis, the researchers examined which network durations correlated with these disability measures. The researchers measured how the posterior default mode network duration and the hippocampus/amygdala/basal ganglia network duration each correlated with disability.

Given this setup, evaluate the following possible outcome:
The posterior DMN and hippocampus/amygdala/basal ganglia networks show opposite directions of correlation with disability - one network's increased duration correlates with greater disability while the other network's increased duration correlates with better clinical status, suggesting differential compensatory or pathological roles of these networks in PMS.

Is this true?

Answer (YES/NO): YES